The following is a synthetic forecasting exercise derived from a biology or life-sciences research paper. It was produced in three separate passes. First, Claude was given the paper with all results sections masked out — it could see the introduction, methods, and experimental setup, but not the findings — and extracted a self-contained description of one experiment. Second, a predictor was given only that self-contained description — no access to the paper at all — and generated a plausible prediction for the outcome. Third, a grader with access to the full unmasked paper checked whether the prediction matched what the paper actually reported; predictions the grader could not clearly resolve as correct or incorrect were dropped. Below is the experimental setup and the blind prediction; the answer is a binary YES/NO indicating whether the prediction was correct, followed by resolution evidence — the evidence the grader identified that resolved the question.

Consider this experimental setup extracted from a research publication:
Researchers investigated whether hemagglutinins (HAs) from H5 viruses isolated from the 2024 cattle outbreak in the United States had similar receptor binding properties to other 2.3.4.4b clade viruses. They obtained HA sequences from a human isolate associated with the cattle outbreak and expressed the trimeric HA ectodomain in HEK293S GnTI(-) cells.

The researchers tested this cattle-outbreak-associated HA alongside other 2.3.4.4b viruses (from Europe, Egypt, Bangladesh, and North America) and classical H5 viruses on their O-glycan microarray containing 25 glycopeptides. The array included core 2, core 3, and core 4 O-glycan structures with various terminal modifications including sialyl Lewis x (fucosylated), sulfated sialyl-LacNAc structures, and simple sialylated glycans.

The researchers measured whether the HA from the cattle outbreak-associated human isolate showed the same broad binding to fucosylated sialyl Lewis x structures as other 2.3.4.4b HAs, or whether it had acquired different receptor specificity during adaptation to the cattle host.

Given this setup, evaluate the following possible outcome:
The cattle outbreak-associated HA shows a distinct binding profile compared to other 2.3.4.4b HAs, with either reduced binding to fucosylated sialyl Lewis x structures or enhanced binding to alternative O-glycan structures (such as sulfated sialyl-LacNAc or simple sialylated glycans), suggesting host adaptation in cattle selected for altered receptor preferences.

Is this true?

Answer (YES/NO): NO